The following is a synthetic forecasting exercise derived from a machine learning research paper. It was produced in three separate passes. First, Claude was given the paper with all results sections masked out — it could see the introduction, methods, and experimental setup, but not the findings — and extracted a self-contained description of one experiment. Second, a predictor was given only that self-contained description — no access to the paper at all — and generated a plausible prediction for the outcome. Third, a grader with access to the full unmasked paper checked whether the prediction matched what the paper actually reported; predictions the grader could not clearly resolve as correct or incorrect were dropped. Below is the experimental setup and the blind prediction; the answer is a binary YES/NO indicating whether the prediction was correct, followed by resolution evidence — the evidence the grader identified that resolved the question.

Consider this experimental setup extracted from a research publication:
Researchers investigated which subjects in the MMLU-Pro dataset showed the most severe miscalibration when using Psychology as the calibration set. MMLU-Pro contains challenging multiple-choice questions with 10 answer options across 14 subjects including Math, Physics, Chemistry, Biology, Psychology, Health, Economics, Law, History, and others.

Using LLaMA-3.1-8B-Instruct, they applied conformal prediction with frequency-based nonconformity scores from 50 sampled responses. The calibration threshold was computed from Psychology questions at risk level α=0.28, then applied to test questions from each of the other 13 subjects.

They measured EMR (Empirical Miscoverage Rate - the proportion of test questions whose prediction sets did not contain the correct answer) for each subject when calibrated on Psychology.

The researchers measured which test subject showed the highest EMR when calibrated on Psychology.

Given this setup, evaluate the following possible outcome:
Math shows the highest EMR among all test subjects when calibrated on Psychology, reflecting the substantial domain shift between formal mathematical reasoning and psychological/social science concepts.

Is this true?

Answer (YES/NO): YES